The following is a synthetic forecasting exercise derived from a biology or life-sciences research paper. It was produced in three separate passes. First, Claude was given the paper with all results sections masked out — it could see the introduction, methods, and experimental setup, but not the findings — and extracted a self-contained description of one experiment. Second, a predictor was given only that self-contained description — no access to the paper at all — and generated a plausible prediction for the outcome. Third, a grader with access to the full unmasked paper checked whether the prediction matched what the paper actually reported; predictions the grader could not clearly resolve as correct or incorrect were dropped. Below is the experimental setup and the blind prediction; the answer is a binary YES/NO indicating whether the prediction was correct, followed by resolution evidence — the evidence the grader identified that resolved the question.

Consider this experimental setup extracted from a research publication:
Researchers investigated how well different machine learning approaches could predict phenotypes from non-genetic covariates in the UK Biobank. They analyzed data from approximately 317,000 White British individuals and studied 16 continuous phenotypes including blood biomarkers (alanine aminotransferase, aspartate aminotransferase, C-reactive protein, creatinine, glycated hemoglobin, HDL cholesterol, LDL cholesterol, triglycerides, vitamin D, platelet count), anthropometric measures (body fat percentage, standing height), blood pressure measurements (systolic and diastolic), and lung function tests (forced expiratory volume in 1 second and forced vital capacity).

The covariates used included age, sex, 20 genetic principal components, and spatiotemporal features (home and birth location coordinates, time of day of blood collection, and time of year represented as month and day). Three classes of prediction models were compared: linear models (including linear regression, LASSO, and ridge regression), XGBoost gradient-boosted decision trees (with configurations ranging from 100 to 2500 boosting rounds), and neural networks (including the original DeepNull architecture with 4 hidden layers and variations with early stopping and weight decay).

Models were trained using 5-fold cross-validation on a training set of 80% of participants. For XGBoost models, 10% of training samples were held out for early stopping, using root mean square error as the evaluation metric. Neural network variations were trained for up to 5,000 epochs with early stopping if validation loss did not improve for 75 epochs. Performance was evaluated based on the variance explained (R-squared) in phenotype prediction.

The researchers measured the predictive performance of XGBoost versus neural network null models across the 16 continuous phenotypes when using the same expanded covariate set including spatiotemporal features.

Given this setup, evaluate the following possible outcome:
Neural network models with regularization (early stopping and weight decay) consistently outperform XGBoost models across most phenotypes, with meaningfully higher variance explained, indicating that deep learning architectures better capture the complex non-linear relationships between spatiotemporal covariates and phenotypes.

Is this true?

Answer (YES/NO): NO